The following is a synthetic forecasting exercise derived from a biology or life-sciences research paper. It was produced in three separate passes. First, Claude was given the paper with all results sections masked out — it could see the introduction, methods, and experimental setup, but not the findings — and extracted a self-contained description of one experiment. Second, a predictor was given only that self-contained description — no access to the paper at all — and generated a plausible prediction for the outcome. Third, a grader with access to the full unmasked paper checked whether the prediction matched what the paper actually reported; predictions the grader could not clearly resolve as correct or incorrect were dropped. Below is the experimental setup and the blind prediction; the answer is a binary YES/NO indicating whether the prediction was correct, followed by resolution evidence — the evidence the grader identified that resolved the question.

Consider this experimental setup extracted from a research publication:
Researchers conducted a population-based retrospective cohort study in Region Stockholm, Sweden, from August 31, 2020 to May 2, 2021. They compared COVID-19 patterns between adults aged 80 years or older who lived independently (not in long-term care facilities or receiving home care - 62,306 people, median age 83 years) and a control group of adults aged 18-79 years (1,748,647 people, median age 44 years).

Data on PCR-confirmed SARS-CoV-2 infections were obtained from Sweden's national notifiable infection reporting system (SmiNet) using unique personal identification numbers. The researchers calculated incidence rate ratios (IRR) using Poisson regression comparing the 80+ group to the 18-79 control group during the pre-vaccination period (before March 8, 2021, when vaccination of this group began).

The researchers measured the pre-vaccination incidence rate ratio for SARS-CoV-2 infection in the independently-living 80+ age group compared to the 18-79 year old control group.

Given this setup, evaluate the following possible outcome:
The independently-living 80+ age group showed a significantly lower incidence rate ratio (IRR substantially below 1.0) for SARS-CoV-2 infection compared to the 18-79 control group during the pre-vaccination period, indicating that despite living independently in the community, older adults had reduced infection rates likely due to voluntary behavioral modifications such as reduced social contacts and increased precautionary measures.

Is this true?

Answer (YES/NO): YES